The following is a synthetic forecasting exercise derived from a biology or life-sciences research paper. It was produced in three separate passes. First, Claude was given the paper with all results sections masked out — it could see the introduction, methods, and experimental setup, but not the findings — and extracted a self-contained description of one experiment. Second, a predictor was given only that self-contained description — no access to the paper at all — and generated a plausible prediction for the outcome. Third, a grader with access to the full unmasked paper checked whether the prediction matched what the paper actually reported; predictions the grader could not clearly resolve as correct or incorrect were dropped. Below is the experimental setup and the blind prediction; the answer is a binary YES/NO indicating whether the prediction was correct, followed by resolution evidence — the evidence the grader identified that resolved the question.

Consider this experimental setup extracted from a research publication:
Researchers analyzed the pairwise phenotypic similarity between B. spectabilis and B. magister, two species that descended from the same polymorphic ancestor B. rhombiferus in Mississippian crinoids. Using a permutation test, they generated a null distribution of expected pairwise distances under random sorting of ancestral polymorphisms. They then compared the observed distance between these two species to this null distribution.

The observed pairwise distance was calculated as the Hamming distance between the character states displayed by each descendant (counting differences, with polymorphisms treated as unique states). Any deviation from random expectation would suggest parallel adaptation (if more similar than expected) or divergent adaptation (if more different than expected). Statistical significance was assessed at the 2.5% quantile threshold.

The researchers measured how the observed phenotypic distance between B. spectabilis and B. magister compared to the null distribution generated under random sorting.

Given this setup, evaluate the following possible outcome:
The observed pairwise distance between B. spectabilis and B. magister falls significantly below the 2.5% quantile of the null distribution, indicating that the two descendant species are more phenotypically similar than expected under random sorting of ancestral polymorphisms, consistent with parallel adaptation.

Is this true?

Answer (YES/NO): NO